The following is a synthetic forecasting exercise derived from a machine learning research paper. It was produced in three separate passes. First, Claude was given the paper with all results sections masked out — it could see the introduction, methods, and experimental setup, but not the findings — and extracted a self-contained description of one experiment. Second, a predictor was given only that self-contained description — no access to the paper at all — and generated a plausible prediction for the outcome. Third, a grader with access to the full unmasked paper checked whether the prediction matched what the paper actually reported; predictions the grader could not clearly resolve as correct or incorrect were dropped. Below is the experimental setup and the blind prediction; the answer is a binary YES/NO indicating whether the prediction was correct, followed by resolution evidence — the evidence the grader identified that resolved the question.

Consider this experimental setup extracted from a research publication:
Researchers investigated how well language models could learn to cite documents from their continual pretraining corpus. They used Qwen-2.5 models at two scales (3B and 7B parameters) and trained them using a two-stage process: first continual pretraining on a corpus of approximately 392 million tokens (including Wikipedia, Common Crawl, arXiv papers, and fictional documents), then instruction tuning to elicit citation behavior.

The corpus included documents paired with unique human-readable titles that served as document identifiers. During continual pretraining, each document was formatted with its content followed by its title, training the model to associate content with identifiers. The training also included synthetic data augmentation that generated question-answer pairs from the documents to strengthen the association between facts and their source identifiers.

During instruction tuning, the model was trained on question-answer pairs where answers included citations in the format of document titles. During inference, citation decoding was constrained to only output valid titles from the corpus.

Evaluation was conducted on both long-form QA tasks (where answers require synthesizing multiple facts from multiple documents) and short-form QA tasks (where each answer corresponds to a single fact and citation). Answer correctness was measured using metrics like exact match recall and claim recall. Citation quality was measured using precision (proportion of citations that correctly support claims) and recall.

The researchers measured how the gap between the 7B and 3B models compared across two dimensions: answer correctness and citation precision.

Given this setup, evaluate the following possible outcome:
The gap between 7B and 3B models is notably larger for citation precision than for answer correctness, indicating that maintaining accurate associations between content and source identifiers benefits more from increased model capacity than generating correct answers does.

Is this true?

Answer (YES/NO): YES